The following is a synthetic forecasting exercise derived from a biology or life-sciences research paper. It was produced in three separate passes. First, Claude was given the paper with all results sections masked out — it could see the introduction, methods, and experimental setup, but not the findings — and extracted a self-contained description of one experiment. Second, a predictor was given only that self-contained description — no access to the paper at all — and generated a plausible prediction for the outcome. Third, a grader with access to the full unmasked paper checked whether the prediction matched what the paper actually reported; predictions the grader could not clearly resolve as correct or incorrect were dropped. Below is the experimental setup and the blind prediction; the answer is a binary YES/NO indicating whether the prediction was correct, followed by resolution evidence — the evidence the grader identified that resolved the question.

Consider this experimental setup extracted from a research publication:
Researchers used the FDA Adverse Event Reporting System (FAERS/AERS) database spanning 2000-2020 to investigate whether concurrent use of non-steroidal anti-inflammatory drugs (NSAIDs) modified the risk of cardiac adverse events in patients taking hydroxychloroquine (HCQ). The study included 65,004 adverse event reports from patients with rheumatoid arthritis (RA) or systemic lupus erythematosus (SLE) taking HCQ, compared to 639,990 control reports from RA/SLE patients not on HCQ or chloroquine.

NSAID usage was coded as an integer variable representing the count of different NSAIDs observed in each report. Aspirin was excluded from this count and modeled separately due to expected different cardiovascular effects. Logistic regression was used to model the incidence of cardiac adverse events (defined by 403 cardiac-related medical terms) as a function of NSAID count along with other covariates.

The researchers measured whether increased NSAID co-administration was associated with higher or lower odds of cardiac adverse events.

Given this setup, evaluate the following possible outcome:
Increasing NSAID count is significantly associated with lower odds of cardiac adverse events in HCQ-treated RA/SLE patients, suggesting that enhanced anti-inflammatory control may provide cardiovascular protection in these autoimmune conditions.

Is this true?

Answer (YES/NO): NO